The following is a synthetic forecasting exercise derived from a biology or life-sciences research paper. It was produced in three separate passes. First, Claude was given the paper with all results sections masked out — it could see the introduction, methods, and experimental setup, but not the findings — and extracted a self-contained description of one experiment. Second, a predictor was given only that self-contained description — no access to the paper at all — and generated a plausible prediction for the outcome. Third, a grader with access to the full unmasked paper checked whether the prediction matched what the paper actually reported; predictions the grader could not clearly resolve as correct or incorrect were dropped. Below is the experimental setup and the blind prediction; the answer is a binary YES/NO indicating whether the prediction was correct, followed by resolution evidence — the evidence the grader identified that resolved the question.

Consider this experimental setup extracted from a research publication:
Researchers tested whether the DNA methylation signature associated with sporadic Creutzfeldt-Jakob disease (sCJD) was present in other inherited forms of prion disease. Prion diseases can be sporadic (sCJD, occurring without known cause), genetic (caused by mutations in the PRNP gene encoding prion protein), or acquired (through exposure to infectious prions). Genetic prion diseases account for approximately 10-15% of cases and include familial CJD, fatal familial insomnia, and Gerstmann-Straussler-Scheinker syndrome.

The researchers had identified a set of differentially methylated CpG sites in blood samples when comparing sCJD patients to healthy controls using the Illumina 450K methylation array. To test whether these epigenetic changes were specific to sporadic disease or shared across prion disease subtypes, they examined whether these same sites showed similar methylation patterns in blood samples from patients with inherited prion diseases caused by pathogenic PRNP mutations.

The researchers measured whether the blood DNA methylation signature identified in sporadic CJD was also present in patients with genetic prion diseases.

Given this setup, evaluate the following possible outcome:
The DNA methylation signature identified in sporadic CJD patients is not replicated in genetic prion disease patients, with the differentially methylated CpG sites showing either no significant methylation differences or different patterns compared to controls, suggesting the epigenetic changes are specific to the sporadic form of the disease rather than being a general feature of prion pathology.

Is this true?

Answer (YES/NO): YES